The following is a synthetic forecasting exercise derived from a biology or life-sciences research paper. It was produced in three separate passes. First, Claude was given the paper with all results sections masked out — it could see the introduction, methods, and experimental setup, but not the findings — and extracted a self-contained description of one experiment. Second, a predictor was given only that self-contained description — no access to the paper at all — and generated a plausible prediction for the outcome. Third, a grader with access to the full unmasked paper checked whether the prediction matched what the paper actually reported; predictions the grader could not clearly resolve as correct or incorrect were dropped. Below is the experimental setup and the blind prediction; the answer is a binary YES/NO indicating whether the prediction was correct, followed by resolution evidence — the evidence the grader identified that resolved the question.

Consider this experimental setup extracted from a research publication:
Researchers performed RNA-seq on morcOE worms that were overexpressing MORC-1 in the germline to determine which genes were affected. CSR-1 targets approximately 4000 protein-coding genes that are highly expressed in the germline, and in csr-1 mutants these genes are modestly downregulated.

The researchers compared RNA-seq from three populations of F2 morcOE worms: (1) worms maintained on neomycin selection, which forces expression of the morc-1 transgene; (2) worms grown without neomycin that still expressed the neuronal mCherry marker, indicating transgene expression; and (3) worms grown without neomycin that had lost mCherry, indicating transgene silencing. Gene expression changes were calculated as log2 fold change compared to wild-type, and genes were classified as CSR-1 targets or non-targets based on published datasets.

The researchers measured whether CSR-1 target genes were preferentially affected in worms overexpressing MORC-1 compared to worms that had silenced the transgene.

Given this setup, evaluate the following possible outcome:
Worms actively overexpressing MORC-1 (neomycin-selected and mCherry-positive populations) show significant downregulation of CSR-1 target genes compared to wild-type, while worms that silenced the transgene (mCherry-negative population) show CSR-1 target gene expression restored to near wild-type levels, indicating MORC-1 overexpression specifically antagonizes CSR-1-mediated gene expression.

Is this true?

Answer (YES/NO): YES